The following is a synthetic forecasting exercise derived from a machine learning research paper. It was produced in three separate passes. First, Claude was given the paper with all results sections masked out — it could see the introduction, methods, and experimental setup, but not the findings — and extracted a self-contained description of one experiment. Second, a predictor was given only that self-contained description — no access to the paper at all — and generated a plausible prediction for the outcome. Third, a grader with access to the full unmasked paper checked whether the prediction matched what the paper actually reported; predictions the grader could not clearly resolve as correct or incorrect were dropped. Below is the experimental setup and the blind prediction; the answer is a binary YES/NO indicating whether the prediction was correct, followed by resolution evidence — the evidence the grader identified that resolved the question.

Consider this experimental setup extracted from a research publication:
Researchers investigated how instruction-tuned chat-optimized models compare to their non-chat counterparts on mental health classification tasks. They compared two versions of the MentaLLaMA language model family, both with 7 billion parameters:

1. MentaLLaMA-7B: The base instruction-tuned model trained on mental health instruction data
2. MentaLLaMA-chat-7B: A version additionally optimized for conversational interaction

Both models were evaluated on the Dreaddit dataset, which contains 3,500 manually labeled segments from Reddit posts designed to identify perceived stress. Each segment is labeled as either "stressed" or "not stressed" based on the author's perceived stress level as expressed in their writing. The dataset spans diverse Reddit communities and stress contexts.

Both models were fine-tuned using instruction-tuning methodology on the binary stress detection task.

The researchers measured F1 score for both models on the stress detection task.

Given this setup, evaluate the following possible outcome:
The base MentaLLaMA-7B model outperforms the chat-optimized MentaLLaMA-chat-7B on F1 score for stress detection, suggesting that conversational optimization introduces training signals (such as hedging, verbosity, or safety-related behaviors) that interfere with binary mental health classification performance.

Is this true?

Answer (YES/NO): YES